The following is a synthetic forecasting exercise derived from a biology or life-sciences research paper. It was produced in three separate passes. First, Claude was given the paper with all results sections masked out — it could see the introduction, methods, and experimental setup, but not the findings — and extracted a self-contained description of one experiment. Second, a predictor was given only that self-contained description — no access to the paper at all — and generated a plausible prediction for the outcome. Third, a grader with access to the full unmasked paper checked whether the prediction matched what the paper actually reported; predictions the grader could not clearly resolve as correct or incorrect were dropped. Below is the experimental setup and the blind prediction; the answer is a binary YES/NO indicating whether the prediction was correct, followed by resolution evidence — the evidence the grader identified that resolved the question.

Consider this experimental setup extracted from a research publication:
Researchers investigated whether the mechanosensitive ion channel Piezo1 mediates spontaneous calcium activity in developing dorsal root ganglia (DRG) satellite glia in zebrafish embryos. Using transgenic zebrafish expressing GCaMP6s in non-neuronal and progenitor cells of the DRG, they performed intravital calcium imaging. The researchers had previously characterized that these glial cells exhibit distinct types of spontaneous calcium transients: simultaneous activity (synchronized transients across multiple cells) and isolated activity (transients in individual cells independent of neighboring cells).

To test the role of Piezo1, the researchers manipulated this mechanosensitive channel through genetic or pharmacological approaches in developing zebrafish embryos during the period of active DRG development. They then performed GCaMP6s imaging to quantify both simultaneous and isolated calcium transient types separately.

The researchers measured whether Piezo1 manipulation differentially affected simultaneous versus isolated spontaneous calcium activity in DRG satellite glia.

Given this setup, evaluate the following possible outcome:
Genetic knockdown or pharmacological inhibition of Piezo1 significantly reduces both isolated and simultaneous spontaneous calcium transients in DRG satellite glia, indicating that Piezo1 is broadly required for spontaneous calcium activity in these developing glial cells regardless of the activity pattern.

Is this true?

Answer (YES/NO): NO